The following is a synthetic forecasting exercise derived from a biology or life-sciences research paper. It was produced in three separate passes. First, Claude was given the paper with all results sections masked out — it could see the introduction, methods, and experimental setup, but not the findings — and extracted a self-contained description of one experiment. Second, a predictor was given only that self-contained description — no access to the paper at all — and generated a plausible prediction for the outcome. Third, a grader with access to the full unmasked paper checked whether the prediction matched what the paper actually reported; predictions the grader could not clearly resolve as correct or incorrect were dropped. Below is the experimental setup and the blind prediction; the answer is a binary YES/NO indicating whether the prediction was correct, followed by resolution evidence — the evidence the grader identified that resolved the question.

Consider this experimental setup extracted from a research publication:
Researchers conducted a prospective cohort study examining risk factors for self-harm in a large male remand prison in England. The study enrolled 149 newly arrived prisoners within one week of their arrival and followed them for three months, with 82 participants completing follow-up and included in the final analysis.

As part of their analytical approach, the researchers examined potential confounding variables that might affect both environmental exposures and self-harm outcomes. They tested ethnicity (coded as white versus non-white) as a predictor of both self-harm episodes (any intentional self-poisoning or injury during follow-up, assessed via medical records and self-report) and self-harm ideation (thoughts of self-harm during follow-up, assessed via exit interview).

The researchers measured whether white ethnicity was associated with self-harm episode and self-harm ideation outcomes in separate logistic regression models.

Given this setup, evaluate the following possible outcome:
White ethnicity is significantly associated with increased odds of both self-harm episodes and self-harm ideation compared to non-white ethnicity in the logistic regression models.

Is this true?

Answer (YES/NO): NO